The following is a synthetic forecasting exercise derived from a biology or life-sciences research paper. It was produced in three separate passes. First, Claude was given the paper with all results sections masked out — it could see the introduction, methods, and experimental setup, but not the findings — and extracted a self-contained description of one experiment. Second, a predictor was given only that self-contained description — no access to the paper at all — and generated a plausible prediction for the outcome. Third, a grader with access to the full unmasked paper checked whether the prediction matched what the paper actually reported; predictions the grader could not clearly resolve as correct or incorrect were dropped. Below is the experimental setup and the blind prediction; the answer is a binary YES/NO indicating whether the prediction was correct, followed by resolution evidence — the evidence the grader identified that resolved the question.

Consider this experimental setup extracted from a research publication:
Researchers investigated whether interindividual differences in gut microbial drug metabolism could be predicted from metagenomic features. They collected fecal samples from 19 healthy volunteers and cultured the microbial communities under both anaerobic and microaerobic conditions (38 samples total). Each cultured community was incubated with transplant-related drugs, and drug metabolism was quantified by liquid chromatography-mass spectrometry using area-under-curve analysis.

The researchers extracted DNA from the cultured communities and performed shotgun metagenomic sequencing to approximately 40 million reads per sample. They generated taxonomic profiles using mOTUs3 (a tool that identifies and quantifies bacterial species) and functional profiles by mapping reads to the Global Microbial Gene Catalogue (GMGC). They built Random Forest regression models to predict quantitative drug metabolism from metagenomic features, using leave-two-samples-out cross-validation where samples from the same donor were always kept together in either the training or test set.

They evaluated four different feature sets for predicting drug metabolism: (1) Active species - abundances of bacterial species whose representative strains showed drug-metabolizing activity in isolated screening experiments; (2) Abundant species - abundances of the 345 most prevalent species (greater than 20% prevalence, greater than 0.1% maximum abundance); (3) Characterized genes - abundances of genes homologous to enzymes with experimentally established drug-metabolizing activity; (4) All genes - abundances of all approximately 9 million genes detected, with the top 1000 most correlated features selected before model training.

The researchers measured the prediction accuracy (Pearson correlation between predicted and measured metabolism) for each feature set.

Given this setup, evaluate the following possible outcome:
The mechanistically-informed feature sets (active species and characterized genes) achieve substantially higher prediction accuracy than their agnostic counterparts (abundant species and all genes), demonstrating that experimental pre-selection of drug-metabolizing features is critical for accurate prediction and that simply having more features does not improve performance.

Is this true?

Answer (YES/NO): NO